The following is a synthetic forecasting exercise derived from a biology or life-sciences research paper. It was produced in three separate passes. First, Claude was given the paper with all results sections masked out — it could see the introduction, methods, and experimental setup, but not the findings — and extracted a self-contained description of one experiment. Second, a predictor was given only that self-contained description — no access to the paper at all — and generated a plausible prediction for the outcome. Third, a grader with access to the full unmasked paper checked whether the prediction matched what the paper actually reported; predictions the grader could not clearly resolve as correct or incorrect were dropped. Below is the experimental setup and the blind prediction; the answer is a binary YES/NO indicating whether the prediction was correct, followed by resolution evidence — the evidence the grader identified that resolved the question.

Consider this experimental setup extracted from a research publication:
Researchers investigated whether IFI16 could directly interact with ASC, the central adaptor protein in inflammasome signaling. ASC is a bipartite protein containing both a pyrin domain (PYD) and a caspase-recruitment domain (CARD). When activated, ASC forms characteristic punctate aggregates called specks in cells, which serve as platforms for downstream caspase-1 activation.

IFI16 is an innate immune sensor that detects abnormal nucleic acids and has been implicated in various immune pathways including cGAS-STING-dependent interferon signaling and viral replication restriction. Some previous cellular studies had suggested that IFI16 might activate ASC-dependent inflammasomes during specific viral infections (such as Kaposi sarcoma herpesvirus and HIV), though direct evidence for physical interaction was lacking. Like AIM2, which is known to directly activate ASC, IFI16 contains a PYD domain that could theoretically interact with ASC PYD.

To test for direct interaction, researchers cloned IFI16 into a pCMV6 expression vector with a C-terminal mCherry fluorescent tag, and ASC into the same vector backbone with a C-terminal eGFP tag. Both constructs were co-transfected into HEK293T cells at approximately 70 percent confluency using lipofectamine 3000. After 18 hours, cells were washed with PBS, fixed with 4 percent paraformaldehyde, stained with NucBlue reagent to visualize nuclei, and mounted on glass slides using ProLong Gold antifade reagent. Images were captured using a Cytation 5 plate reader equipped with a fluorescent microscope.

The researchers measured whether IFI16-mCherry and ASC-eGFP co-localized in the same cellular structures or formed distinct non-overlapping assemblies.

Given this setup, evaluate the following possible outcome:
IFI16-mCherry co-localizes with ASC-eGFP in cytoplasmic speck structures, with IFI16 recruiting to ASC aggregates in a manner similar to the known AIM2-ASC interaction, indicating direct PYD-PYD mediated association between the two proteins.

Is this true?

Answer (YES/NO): NO